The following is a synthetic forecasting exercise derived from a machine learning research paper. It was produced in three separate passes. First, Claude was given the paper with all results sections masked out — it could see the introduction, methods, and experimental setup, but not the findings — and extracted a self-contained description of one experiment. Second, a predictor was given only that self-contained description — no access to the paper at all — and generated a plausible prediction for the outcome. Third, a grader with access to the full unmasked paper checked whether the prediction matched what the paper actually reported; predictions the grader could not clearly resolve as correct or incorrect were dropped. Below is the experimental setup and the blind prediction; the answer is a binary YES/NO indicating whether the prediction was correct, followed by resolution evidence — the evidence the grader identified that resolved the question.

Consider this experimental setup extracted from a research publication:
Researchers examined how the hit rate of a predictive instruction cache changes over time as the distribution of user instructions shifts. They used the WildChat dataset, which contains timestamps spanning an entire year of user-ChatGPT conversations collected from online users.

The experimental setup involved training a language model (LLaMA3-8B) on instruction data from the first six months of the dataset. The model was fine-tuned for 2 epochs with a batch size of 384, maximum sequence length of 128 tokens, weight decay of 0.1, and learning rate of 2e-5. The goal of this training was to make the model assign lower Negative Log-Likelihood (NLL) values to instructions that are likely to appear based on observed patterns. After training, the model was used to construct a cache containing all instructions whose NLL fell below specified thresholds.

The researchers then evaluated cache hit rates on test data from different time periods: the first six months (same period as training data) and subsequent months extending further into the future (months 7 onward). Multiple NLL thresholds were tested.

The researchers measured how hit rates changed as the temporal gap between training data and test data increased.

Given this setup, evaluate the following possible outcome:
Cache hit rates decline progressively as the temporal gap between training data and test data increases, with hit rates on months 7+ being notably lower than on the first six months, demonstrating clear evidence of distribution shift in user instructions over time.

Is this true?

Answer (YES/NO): YES